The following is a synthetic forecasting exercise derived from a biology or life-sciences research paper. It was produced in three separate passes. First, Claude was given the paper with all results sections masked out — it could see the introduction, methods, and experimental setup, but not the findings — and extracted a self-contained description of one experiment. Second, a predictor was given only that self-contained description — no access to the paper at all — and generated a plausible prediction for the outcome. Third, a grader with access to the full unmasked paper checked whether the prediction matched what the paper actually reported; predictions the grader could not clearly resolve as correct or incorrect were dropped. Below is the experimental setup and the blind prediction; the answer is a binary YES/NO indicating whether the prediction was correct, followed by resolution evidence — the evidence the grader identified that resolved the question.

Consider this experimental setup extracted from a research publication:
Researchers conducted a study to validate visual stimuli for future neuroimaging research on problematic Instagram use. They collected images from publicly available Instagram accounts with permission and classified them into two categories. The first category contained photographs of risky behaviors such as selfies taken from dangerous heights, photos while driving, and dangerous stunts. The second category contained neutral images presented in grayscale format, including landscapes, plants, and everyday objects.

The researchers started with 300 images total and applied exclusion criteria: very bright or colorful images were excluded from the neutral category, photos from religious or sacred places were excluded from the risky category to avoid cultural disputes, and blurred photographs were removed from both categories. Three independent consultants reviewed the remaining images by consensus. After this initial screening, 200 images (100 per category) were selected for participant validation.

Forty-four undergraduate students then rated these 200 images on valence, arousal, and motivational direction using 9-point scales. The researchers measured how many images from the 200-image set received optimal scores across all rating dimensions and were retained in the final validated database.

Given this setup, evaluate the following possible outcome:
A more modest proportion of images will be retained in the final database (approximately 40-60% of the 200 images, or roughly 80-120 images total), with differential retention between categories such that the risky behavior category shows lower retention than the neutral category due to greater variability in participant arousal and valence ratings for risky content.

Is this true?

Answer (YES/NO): NO